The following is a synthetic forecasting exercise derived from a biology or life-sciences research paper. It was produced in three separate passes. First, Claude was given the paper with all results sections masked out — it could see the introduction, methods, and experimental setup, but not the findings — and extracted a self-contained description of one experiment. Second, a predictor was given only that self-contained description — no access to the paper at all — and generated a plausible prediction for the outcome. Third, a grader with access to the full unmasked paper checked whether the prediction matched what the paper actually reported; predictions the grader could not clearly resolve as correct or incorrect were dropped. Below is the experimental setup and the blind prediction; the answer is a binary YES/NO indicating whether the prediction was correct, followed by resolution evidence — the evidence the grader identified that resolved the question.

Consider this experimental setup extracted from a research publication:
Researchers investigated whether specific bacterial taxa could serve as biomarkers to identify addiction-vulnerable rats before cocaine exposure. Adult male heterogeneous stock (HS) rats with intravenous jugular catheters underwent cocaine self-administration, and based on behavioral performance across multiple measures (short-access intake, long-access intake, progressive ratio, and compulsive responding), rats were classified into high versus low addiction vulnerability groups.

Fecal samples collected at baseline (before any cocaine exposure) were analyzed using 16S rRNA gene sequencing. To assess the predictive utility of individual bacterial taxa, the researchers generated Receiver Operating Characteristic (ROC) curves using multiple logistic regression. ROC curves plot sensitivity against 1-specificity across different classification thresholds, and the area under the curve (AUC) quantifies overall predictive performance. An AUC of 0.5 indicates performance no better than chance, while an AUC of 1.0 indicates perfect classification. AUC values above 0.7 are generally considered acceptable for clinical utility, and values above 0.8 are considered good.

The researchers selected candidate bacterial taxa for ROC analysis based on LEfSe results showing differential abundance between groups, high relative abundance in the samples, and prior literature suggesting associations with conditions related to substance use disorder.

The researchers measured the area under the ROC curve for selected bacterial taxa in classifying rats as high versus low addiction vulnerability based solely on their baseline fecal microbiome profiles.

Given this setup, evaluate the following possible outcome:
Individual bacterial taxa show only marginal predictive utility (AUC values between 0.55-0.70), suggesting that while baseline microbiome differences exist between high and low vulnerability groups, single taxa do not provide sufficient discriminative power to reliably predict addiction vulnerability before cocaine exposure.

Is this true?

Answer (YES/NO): NO